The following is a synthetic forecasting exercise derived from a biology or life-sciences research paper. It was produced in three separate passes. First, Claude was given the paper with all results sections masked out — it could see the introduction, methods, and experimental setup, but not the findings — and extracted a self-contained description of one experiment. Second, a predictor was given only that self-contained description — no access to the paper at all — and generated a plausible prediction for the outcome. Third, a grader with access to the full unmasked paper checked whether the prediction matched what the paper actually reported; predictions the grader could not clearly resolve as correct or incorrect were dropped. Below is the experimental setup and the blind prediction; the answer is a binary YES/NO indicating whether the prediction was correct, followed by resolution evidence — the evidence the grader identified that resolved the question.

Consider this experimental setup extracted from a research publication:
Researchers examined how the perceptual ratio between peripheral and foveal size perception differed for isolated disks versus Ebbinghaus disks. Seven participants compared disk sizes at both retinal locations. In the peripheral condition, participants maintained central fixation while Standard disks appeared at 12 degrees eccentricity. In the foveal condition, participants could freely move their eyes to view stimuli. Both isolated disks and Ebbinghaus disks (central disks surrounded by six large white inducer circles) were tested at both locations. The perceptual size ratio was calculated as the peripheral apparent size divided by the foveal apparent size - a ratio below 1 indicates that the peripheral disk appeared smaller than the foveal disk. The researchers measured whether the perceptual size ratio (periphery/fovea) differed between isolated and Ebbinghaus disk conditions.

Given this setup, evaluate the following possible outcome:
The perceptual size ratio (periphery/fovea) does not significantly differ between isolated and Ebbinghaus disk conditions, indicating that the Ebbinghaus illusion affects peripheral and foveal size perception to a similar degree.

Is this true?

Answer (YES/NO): NO